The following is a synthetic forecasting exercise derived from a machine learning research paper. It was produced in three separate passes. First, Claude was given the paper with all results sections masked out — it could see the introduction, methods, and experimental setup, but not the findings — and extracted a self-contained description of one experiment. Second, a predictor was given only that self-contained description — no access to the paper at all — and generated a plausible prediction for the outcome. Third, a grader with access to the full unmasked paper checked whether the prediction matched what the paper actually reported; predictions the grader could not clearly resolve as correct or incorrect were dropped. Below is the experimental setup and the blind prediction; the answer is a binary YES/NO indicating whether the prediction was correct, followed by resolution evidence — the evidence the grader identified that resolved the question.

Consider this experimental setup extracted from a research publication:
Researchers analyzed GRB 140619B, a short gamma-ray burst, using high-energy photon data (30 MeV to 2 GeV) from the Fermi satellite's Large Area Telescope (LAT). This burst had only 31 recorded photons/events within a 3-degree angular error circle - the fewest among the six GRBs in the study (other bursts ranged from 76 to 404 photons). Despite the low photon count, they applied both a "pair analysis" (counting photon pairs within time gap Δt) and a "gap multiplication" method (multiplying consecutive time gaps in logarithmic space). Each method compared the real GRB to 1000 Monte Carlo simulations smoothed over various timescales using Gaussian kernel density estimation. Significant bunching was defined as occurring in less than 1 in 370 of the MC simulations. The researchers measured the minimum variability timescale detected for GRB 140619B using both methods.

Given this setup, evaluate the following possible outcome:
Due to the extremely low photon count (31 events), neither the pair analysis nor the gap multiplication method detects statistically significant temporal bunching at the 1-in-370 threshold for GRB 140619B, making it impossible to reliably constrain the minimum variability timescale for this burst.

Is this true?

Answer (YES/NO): NO